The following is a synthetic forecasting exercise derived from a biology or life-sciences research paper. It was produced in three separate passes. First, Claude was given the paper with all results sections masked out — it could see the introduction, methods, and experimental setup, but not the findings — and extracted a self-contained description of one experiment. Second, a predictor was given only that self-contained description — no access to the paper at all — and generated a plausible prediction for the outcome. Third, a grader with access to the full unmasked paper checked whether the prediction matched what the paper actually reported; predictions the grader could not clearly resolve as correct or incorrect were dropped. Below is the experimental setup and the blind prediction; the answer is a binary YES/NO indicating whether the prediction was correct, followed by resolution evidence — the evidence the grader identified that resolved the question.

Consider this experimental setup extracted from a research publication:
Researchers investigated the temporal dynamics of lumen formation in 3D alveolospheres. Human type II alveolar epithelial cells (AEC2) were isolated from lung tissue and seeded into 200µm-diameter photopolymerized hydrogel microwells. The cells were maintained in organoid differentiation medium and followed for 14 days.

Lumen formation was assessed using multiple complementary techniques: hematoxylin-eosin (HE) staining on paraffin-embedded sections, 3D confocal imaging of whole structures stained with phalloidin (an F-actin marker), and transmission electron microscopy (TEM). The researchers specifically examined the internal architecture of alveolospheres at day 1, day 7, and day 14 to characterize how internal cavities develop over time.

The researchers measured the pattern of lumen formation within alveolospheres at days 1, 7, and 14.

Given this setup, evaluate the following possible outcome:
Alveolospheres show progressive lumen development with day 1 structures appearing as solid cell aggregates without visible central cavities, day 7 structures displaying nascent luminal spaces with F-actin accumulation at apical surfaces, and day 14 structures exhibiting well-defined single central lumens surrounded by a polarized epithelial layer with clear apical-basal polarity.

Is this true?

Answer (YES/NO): NO